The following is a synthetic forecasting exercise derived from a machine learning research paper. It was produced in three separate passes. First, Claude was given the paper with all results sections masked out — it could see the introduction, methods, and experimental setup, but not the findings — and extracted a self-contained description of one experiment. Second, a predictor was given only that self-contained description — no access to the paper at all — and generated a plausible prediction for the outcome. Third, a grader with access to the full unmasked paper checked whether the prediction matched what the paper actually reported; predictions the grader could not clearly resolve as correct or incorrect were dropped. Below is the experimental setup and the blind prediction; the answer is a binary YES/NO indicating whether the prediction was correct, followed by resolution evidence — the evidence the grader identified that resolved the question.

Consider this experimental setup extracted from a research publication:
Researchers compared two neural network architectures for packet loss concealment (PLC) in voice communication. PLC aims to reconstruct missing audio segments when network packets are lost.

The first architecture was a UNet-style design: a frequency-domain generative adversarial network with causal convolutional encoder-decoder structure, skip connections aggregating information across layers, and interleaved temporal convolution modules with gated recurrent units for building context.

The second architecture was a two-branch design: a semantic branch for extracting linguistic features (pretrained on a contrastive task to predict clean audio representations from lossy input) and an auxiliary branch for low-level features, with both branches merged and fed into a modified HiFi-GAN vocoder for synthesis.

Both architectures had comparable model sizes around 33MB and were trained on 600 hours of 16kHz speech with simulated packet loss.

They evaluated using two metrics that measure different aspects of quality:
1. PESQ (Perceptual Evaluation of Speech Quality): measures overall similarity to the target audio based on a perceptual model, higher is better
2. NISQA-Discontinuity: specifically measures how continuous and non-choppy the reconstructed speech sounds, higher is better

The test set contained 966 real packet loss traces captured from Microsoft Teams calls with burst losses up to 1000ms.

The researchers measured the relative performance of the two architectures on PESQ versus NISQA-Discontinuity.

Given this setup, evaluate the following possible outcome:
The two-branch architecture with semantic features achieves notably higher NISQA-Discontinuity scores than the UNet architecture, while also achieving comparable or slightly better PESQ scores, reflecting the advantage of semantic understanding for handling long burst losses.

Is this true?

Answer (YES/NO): NO